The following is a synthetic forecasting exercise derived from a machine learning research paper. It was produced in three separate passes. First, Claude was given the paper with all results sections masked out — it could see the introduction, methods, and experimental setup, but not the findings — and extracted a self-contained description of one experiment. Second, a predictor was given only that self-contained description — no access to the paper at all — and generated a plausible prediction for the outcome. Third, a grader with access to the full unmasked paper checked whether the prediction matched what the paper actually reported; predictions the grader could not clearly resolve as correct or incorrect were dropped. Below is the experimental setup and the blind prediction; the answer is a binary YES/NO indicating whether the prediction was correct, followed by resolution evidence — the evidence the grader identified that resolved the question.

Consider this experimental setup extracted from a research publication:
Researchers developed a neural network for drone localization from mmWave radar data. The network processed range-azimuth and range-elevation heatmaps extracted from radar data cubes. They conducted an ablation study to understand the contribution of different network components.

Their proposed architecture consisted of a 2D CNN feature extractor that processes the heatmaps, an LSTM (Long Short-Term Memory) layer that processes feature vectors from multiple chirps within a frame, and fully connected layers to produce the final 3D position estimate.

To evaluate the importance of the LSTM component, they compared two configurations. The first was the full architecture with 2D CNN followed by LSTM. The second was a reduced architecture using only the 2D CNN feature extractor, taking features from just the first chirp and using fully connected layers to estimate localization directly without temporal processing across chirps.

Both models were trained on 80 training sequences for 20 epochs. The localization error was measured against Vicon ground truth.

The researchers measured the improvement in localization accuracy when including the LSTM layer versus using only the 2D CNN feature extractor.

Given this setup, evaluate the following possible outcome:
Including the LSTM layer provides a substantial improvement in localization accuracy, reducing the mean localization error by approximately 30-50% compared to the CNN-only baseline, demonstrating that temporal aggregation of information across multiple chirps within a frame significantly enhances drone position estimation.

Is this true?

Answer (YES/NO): NO